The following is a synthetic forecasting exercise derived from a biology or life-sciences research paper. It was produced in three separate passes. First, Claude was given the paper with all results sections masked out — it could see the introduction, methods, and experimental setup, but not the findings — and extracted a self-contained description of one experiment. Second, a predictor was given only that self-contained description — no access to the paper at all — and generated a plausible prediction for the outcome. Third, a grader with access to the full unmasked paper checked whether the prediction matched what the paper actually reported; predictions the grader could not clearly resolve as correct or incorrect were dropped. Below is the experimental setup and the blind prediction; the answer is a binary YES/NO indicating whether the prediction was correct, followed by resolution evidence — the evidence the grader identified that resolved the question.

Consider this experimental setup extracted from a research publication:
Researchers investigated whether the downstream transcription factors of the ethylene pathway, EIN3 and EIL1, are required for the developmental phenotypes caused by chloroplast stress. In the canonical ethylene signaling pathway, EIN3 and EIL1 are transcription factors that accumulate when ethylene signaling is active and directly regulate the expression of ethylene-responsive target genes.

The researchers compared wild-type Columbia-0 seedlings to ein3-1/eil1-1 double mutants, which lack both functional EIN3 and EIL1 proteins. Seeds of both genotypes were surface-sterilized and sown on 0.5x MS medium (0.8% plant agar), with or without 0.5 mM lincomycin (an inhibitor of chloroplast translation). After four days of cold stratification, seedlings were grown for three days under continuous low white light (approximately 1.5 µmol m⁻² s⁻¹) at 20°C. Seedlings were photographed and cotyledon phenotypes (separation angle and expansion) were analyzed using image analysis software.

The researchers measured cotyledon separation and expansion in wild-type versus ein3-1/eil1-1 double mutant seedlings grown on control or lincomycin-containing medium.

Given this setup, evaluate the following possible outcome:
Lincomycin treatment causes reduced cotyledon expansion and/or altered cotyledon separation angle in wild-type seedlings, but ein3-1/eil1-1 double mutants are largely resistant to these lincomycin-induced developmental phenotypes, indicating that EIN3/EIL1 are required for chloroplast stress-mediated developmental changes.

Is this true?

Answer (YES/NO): NO